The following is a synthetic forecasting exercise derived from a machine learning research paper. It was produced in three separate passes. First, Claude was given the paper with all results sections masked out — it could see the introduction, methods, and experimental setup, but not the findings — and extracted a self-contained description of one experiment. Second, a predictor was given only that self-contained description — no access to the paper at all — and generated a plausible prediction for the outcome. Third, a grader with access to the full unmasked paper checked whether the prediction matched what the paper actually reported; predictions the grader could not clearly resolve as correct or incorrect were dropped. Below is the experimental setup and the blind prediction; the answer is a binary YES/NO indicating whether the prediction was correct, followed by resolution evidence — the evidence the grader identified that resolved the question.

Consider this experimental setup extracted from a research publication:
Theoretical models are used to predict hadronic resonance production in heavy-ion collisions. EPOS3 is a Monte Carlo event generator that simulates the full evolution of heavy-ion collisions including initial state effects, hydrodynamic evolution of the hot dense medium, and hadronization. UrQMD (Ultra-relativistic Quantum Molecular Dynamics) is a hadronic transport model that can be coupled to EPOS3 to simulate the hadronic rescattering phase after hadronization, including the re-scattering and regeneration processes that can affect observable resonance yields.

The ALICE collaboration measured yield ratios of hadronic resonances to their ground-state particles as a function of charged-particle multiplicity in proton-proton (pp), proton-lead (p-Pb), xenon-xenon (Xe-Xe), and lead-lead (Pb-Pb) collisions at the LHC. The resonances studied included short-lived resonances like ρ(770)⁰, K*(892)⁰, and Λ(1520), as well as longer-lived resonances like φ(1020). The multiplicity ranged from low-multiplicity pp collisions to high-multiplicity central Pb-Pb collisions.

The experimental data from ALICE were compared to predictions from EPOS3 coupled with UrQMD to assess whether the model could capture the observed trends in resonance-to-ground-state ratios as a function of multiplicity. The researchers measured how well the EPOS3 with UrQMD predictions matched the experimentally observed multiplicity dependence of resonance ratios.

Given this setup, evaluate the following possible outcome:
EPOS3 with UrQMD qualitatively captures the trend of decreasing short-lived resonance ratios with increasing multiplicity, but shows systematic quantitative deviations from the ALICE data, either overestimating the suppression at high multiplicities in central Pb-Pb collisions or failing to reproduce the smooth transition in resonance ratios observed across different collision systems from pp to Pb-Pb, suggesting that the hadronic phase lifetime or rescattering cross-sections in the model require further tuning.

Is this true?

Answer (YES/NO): NO